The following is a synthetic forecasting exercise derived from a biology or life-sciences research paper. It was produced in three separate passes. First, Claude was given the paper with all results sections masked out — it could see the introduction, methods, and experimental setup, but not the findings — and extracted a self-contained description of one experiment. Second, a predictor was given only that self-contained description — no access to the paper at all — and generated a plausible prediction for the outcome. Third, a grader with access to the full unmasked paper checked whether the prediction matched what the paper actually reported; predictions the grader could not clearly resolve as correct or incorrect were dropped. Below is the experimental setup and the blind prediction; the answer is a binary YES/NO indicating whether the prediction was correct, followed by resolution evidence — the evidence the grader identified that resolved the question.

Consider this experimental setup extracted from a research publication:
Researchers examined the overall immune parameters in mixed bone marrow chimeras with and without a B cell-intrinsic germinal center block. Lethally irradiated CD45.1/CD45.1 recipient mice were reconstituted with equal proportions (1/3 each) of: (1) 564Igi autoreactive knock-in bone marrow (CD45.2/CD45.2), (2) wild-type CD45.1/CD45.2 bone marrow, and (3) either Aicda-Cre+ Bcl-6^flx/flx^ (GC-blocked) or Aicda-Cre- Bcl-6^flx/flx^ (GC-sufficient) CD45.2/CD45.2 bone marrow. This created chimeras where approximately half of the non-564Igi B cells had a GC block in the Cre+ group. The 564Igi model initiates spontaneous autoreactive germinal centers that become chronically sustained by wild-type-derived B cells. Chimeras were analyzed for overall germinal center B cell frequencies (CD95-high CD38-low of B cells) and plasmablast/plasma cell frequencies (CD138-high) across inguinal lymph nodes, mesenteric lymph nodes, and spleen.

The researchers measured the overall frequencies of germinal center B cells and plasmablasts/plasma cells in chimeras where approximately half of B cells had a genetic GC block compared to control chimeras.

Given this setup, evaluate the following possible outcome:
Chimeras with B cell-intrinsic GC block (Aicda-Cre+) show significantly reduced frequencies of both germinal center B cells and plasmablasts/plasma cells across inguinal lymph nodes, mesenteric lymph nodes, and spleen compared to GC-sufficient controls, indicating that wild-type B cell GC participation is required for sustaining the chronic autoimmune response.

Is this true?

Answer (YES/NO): NO